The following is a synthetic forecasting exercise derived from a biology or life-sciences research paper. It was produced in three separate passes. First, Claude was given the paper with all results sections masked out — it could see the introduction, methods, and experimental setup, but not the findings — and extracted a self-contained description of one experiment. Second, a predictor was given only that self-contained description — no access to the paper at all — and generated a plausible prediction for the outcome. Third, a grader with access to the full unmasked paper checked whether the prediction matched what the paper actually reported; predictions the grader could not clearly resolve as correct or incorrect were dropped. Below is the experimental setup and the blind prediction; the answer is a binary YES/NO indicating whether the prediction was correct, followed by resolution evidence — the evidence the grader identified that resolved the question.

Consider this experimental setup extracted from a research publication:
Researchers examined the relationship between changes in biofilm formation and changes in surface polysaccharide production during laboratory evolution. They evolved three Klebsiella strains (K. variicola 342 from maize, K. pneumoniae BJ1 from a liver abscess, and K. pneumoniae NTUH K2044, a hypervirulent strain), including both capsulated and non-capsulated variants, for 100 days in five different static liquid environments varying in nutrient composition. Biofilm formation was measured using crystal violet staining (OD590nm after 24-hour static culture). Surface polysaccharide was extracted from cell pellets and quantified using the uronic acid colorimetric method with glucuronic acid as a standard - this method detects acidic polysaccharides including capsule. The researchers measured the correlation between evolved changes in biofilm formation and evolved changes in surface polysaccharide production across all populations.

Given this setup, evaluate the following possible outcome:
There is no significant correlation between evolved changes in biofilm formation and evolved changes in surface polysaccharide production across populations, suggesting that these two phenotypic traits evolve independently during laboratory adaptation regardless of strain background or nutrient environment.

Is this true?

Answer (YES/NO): NO